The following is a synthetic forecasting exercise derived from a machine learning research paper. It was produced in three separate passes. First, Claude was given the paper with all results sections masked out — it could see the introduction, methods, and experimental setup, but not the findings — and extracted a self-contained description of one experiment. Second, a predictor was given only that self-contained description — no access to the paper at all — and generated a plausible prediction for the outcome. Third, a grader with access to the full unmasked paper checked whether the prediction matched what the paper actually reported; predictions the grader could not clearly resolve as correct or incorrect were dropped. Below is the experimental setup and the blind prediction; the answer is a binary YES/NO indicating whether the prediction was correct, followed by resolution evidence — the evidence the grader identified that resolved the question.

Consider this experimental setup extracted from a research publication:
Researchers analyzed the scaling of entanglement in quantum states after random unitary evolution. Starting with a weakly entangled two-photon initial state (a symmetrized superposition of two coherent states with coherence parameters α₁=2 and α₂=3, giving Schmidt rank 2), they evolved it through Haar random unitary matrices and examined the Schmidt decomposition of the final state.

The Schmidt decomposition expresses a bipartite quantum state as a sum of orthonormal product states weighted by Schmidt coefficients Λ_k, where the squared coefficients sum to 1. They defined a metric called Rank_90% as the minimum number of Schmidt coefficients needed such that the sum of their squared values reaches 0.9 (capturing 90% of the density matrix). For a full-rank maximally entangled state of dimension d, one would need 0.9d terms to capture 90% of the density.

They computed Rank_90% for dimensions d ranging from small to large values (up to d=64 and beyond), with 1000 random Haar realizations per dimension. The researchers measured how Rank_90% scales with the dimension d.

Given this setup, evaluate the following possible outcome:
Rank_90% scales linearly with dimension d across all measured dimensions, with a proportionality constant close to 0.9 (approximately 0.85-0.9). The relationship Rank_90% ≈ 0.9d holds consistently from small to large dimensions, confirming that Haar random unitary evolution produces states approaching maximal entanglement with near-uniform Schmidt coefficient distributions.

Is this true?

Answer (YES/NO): NO